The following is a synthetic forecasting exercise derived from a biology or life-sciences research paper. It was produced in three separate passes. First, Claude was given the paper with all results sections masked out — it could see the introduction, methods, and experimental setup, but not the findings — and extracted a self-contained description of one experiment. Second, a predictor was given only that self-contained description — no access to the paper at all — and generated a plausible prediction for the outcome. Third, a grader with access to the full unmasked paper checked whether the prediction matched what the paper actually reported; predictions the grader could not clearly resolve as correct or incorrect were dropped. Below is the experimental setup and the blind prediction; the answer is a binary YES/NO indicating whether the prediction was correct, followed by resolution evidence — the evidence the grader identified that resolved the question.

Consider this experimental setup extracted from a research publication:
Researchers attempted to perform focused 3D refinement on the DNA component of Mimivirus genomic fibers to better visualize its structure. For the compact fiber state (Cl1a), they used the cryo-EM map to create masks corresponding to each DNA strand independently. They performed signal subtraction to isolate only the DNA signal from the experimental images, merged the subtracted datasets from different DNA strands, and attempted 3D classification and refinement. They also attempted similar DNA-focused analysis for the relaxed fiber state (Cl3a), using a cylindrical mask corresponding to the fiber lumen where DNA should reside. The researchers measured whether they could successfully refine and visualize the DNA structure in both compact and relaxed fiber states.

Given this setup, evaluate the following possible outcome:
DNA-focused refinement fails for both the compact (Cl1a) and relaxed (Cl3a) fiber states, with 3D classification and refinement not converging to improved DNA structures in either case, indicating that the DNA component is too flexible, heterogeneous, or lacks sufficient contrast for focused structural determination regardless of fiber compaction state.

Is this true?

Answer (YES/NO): NO